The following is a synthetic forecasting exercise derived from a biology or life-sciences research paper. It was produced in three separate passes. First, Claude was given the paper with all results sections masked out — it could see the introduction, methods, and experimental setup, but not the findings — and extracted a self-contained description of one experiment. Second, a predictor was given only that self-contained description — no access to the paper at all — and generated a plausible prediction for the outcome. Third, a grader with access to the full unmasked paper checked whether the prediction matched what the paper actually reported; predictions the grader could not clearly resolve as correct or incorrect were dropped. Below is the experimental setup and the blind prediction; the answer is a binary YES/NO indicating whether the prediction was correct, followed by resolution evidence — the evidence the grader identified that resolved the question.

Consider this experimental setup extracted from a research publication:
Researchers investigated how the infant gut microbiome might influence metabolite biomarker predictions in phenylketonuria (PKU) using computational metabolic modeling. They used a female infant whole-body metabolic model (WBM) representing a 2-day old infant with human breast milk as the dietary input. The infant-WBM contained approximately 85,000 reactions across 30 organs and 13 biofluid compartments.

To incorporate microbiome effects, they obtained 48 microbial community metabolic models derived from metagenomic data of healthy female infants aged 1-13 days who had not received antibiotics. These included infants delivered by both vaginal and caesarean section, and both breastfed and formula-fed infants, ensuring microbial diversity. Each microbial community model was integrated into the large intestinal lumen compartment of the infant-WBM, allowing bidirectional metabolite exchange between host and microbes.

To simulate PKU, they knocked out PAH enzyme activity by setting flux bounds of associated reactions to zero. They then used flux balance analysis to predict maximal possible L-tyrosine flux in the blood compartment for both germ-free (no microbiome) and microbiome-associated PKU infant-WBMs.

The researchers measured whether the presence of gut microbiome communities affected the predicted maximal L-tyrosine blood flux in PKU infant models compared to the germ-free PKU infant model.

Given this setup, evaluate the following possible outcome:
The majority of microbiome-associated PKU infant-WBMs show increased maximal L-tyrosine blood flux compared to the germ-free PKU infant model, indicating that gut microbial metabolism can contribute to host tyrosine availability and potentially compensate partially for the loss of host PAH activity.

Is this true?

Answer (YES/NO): YES